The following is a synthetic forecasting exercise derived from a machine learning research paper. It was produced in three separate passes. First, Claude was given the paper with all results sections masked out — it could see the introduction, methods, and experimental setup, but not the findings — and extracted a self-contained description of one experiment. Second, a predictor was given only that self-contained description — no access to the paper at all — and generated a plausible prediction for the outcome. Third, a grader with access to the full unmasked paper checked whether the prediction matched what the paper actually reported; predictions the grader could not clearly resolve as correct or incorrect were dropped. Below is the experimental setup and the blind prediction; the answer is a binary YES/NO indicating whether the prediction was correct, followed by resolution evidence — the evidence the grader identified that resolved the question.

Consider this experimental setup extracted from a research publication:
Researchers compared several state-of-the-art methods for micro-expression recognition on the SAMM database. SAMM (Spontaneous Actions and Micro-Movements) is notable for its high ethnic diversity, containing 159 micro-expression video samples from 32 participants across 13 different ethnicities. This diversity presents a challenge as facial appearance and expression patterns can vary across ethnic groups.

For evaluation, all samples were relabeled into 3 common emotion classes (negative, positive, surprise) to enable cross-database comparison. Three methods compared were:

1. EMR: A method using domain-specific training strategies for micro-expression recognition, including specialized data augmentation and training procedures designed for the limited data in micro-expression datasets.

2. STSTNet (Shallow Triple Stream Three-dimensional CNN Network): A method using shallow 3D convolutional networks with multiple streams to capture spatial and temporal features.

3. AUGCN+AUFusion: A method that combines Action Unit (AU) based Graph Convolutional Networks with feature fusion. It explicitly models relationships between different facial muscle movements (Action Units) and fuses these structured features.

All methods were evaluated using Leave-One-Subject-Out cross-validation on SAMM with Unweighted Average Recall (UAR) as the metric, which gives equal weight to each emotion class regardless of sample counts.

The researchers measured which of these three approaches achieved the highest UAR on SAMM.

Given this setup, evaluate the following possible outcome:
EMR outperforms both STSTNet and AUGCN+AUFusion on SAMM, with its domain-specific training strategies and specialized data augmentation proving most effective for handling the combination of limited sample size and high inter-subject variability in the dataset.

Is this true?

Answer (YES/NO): NO